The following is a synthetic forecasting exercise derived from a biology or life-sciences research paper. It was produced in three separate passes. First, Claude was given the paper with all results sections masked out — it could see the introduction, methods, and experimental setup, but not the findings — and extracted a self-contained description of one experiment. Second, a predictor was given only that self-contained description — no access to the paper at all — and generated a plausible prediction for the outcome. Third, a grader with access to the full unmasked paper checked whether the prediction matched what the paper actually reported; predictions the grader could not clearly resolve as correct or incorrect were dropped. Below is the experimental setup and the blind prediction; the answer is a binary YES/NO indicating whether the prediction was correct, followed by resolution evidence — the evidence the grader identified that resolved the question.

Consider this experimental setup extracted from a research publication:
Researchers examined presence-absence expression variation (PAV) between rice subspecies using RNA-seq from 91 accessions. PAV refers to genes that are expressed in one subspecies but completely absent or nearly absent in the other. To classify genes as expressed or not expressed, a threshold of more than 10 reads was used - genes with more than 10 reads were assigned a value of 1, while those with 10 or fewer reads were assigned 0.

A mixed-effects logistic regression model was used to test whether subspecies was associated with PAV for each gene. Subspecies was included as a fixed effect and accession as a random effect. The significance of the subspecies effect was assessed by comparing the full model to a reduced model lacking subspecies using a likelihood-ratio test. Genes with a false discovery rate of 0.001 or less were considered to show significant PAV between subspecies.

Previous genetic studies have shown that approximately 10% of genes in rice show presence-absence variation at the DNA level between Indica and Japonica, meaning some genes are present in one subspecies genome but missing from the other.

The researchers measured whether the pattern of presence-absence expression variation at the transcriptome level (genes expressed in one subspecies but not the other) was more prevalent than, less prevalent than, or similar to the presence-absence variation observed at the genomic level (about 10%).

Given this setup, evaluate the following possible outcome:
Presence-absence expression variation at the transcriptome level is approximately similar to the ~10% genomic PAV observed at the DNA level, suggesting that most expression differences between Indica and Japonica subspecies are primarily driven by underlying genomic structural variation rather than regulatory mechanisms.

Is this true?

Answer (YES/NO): NO